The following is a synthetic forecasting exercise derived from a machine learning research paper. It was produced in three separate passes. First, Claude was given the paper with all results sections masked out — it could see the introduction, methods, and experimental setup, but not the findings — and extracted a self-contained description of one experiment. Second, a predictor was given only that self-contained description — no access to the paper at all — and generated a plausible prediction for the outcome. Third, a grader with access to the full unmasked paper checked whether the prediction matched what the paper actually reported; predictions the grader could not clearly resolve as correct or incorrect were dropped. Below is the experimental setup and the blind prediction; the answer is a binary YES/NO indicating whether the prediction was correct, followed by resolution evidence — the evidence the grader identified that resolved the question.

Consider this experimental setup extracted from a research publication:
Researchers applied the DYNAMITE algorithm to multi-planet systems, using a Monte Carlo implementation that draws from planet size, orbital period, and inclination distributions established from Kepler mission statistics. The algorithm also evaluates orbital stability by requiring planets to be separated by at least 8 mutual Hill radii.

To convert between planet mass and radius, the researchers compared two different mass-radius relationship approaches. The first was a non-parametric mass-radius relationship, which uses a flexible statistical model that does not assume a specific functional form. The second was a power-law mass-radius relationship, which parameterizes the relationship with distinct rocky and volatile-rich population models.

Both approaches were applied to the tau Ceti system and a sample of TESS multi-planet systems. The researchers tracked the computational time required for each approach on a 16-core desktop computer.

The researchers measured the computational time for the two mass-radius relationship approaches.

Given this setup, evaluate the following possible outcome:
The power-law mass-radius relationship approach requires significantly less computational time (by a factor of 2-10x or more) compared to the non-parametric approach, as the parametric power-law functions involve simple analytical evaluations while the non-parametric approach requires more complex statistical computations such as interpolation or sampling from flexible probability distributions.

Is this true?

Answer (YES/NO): YES